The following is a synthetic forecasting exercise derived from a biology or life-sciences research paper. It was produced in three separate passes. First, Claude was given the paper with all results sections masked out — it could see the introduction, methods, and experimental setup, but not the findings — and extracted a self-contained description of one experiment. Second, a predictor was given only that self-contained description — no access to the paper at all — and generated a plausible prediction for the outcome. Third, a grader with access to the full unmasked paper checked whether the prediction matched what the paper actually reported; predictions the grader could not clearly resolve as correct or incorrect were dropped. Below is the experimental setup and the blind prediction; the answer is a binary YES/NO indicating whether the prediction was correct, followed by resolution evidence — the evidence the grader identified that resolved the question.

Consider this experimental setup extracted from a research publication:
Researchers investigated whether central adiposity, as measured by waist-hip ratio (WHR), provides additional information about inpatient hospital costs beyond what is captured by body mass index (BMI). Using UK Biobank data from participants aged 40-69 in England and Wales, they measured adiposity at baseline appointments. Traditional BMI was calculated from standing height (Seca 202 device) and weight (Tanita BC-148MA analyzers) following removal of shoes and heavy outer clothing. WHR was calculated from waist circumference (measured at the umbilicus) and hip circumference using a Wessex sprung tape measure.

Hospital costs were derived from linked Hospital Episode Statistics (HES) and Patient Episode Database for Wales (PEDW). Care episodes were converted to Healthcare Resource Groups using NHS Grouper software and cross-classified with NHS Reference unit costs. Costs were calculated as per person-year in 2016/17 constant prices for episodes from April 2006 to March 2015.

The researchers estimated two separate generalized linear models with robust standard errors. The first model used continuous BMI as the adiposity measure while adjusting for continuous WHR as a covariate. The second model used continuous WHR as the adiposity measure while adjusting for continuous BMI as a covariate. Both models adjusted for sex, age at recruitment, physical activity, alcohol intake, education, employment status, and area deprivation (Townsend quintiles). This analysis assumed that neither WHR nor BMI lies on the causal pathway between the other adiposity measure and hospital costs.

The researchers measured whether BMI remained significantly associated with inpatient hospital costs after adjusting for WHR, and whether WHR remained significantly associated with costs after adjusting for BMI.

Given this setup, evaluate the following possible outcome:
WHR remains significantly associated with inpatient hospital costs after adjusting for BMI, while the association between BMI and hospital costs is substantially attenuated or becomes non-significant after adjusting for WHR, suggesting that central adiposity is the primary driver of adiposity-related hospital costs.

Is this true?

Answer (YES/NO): NO